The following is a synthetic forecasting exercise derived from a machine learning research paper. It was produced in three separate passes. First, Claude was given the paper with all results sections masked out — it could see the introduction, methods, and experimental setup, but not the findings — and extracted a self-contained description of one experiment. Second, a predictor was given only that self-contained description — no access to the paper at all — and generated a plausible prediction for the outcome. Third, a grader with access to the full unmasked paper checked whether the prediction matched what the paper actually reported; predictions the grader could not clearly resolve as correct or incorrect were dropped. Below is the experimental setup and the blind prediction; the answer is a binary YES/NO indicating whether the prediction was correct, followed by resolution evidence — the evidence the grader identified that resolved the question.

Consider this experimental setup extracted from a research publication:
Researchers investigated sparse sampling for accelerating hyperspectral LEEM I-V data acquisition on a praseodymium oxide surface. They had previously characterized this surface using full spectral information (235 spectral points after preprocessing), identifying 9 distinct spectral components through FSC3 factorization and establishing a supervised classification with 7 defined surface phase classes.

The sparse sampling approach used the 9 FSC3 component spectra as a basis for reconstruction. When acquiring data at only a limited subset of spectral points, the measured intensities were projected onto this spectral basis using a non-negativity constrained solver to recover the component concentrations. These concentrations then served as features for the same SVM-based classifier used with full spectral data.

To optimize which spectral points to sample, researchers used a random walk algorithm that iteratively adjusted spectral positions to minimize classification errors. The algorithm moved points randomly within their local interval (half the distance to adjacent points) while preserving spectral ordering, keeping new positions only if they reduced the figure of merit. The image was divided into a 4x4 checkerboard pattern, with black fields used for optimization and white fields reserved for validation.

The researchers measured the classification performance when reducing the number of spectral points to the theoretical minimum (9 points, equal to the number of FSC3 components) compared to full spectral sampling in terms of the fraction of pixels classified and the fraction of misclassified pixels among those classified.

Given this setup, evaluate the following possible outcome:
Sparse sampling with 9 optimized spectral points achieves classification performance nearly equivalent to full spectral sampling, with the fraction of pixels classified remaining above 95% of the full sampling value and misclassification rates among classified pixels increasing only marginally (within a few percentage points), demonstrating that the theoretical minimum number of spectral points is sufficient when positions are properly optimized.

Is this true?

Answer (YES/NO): NO